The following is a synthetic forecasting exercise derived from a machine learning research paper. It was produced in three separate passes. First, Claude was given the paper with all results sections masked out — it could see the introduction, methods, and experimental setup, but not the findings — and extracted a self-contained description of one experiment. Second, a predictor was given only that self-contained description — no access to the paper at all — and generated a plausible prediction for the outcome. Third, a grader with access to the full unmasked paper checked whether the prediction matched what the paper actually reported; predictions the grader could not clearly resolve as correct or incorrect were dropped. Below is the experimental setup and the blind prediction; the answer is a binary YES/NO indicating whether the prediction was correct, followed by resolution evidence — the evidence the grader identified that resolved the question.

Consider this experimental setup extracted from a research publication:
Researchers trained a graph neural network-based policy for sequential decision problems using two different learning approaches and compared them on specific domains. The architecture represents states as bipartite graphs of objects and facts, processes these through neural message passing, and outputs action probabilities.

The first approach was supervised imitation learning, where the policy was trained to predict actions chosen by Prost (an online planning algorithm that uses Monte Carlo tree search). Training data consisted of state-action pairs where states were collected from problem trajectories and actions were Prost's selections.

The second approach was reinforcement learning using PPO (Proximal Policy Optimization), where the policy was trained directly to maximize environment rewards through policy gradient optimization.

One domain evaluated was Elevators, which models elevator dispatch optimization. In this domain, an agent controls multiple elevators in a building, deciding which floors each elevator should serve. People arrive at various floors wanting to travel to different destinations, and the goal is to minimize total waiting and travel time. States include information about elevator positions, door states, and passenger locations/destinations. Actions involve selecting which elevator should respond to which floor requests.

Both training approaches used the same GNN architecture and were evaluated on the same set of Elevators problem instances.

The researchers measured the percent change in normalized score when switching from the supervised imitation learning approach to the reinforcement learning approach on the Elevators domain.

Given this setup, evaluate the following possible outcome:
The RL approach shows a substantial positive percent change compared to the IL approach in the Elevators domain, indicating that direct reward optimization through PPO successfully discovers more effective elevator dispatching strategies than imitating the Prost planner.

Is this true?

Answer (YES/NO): NO